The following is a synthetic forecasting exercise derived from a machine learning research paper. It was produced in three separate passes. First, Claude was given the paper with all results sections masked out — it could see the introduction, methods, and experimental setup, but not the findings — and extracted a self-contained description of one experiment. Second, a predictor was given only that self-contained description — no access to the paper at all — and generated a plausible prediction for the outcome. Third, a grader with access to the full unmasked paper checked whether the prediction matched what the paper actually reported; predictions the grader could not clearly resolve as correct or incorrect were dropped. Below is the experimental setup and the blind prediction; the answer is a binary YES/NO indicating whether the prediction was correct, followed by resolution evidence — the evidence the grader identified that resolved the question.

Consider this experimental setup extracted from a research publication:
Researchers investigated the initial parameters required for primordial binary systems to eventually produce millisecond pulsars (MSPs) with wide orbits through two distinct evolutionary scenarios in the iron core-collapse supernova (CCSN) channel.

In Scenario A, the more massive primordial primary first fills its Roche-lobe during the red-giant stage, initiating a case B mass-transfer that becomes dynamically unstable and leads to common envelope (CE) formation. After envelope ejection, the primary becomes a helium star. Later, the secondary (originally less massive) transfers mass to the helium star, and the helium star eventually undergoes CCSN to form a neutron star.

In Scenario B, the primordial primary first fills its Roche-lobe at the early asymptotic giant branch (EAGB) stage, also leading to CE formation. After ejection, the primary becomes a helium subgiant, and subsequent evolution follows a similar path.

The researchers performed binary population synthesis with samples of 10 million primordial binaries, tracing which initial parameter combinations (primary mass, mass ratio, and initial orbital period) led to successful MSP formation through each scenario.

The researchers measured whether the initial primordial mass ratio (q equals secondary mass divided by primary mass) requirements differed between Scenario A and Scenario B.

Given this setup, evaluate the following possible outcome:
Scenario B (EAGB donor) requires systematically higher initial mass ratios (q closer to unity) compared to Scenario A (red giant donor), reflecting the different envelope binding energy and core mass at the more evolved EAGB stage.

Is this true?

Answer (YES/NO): NO